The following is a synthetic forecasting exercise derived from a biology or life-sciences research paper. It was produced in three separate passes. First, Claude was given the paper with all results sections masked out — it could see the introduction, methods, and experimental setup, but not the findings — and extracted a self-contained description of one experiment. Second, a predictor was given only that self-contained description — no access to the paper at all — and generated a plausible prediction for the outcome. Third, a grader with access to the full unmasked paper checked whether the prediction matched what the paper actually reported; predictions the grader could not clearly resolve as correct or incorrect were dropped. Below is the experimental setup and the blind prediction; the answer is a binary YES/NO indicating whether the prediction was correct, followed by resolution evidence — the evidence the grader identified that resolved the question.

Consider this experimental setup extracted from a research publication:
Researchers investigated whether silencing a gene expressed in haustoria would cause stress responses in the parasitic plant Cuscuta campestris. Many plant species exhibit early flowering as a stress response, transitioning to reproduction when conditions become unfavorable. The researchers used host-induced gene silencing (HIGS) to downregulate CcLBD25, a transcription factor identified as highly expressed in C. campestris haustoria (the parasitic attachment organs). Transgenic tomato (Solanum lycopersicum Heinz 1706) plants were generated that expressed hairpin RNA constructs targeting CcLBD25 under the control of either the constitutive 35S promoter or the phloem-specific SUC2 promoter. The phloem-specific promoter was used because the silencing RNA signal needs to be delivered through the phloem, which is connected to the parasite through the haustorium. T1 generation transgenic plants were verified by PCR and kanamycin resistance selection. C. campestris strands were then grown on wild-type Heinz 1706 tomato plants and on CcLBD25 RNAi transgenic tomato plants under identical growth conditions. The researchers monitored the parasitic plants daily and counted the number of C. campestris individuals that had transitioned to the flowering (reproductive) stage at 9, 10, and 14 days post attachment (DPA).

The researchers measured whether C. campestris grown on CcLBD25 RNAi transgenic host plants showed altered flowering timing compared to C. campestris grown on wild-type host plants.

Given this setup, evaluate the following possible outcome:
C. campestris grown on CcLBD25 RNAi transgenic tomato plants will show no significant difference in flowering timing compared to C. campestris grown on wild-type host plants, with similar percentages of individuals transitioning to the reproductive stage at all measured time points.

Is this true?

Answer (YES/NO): NO